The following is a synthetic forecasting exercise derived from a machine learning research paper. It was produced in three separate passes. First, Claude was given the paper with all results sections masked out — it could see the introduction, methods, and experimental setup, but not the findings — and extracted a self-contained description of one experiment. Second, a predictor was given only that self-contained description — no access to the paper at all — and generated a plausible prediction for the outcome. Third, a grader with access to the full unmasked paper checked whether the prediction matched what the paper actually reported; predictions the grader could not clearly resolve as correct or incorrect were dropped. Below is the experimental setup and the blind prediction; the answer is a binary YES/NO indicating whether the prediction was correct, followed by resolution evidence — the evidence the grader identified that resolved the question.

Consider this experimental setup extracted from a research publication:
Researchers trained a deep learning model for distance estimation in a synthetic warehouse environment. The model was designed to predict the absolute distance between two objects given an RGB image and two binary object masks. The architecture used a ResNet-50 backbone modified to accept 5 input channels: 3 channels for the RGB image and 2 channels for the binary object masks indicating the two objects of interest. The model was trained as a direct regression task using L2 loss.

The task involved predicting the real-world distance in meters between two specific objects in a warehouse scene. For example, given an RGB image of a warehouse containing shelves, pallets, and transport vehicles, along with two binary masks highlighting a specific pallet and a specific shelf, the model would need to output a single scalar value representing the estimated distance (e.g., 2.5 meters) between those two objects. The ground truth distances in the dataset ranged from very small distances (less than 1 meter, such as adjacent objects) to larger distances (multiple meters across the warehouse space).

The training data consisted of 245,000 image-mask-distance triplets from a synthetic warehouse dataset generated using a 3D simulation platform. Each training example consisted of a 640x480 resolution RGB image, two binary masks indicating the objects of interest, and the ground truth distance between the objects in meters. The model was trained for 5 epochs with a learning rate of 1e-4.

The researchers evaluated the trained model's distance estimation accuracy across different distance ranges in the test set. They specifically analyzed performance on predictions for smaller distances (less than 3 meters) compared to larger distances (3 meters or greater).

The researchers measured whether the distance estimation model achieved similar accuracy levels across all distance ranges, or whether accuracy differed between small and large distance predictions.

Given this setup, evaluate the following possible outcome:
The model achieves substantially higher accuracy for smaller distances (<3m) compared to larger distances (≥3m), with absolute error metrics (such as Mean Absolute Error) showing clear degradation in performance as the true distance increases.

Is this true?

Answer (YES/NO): NO